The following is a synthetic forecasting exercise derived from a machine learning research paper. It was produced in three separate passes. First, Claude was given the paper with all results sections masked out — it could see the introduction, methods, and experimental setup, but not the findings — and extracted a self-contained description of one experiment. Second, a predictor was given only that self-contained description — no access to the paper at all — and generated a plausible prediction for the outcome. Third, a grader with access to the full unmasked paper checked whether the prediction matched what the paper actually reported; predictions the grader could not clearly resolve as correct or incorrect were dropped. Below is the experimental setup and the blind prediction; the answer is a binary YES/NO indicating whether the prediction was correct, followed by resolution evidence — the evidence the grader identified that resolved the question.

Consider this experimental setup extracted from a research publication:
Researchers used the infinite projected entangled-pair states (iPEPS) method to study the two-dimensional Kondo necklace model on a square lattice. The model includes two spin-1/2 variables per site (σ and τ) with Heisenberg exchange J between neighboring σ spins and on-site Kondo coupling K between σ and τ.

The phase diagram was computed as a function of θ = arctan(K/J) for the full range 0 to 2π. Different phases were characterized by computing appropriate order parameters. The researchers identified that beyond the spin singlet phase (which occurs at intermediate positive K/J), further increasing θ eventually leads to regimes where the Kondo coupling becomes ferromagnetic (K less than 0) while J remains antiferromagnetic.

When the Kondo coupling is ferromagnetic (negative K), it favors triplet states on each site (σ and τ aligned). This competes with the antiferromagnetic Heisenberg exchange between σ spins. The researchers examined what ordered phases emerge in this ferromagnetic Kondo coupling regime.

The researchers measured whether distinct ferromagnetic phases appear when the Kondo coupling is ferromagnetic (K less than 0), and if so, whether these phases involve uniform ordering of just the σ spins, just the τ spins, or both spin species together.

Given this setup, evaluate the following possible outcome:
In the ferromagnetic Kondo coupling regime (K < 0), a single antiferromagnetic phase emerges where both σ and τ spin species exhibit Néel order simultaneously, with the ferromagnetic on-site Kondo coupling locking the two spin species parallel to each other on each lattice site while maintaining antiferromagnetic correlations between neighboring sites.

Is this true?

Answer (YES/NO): NO